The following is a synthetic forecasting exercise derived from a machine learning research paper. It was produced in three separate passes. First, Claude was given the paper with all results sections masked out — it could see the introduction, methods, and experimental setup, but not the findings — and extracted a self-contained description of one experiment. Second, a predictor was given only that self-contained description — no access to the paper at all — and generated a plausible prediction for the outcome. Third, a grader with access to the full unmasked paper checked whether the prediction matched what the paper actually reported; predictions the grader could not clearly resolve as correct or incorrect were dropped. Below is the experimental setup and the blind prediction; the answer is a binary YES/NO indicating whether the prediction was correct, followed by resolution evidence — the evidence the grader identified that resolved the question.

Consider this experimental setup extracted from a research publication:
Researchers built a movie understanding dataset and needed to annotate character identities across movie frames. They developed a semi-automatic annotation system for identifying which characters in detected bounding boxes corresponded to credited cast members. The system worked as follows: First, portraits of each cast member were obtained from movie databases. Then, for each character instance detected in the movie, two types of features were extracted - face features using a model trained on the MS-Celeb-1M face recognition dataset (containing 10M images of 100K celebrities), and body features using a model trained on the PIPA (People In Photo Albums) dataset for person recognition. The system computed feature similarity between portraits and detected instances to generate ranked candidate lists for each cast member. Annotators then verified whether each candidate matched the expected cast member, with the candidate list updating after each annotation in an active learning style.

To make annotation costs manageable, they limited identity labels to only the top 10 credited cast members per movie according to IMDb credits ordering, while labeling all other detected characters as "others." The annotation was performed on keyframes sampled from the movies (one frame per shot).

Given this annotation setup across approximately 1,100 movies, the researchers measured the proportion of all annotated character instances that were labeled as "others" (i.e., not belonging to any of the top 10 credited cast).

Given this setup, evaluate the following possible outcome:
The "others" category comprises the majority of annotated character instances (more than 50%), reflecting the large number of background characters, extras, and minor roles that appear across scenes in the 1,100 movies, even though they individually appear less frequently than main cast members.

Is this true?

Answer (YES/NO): NO